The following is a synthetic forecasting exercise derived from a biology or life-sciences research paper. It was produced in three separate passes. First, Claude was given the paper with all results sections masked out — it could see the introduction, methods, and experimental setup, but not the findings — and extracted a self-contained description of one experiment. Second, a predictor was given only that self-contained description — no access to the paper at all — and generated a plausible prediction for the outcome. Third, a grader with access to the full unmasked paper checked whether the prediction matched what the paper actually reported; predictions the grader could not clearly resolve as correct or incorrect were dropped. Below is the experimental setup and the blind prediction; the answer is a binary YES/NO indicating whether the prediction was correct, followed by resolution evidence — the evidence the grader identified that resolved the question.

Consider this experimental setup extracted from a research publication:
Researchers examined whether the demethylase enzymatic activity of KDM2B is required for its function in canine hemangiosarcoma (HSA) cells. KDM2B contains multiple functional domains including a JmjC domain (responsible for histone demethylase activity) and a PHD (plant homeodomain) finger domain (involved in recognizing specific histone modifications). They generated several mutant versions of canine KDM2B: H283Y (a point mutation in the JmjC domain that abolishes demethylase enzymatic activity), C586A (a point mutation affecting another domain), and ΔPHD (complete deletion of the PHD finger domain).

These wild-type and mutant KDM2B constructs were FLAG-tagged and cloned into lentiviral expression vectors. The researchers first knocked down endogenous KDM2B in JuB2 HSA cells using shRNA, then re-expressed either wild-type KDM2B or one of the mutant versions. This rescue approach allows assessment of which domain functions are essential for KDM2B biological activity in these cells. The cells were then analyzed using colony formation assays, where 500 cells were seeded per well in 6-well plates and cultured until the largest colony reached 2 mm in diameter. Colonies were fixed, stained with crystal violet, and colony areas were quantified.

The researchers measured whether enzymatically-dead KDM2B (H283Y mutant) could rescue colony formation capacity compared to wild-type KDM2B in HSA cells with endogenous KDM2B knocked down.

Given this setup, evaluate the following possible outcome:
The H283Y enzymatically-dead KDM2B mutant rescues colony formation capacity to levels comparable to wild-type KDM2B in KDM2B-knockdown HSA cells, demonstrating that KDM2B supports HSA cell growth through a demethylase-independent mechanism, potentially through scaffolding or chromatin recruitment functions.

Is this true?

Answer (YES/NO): NO